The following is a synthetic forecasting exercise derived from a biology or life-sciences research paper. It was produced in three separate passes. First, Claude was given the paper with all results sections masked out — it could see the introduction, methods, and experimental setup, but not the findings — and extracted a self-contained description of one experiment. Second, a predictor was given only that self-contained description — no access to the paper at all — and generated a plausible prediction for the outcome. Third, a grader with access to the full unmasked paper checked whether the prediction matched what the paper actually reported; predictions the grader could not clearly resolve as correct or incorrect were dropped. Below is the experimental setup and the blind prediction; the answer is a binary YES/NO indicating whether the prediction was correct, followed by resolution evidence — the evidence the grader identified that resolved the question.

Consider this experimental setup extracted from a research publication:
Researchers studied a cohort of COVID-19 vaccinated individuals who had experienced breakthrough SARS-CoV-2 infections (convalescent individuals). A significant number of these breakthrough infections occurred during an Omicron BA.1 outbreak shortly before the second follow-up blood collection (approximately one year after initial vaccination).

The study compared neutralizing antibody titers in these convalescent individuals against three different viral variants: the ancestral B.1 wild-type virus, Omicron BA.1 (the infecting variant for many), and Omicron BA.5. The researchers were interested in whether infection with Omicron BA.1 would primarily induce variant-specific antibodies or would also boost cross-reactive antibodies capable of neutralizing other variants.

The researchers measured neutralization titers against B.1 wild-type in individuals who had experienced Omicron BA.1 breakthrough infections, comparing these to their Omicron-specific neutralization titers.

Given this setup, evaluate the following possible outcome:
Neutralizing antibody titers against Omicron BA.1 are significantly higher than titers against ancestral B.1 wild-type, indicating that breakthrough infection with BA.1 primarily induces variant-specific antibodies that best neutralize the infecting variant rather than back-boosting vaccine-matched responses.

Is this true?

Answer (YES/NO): NO